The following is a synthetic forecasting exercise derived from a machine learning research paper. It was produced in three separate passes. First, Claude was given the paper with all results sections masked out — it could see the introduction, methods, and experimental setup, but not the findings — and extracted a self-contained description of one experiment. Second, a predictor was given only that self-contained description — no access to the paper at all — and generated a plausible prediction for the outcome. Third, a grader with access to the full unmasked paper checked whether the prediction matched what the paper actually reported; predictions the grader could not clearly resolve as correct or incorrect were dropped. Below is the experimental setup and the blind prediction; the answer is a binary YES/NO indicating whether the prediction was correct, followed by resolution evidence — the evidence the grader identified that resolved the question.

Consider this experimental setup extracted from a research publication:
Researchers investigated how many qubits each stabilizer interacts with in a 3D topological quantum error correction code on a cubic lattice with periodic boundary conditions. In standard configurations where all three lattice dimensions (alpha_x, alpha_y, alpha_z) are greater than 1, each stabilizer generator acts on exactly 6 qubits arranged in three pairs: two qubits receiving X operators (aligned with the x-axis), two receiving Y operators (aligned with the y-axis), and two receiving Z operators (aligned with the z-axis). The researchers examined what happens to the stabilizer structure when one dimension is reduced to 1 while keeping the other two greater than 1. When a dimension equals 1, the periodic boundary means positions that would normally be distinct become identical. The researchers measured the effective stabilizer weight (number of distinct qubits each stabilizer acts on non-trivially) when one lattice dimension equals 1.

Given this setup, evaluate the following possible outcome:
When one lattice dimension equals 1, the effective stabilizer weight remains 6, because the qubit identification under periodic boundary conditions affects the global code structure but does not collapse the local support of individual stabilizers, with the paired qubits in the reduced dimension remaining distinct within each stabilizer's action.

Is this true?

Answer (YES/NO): NO